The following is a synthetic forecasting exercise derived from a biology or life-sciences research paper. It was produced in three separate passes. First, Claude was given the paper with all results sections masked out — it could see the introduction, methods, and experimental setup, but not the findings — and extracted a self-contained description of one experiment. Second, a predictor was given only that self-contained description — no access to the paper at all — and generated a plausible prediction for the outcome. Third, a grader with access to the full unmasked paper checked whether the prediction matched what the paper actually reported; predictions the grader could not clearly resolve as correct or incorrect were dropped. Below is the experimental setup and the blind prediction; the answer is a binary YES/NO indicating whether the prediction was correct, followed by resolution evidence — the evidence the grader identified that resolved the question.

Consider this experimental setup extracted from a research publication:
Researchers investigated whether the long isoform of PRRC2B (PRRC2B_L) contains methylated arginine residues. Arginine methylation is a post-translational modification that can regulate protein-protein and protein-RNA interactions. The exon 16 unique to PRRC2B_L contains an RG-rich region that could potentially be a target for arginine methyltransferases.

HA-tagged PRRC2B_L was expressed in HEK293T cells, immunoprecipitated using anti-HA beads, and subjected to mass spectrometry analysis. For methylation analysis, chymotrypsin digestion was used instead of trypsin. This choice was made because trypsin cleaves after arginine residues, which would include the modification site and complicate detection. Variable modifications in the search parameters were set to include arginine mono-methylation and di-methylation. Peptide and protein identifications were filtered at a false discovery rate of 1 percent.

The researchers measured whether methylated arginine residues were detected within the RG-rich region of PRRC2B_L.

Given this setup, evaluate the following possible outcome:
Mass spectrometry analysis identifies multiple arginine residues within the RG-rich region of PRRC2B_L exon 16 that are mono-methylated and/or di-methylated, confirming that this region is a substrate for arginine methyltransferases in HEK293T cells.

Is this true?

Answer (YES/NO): YES